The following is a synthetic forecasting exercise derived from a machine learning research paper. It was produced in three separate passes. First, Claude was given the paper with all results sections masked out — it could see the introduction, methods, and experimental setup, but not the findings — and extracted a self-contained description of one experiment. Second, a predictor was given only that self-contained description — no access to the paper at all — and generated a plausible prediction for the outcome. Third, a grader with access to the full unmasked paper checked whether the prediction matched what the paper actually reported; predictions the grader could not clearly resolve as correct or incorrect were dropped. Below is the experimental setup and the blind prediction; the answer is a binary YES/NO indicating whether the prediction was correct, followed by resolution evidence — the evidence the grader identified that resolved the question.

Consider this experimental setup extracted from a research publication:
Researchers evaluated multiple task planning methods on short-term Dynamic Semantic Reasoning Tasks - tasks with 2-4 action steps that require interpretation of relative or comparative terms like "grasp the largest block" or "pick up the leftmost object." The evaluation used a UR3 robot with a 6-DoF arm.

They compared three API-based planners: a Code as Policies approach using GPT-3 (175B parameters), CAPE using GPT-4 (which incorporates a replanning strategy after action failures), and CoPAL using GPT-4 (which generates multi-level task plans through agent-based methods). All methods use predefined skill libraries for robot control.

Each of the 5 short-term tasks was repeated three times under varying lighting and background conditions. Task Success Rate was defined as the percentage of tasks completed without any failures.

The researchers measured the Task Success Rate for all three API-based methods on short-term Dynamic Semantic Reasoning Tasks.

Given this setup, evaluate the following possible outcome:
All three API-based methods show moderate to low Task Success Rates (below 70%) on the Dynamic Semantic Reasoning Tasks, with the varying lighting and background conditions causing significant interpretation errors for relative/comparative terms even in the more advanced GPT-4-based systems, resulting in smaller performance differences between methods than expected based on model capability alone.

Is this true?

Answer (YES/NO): NO